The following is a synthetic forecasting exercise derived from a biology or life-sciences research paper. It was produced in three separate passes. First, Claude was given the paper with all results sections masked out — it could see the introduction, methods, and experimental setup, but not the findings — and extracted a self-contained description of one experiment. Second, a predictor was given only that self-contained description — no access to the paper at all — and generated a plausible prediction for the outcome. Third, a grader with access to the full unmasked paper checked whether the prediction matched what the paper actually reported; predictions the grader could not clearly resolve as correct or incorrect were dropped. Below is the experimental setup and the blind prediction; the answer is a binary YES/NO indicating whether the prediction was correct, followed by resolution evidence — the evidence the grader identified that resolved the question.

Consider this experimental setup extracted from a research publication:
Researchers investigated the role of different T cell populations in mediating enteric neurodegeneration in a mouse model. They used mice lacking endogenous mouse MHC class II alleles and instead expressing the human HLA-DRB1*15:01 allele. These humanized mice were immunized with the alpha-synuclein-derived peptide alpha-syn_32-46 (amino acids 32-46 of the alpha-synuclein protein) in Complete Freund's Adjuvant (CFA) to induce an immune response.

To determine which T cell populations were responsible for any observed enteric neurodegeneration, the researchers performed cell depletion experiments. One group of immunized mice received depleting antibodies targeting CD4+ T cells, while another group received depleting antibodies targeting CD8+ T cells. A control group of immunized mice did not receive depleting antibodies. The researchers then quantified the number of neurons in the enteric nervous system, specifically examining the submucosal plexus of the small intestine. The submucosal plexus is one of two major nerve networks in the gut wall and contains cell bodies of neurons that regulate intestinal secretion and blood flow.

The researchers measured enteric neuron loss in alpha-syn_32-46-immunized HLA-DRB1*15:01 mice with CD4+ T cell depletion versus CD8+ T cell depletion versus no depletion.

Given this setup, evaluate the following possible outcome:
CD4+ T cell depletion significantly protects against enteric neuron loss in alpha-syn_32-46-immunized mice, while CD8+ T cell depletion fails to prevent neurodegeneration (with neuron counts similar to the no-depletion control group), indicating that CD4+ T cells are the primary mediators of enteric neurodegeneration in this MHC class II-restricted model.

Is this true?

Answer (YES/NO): YES